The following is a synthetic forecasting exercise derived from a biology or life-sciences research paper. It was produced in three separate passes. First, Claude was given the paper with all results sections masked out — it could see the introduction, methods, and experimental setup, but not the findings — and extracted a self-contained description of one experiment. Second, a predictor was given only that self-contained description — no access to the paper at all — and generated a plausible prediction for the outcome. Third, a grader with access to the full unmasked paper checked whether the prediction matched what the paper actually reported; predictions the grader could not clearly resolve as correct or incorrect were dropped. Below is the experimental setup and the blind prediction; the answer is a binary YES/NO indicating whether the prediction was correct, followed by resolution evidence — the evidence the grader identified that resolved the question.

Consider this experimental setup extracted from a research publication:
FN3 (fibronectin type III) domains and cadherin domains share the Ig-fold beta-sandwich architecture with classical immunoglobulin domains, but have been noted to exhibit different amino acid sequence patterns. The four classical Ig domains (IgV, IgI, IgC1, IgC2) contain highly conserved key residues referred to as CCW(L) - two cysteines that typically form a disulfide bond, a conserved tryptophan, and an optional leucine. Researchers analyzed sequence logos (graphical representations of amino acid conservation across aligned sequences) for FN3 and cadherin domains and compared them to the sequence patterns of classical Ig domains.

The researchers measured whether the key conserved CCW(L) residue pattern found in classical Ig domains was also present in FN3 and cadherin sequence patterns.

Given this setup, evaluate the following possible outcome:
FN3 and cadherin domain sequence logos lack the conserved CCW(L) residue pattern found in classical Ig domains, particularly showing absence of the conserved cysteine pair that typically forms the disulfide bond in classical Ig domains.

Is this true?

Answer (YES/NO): YES